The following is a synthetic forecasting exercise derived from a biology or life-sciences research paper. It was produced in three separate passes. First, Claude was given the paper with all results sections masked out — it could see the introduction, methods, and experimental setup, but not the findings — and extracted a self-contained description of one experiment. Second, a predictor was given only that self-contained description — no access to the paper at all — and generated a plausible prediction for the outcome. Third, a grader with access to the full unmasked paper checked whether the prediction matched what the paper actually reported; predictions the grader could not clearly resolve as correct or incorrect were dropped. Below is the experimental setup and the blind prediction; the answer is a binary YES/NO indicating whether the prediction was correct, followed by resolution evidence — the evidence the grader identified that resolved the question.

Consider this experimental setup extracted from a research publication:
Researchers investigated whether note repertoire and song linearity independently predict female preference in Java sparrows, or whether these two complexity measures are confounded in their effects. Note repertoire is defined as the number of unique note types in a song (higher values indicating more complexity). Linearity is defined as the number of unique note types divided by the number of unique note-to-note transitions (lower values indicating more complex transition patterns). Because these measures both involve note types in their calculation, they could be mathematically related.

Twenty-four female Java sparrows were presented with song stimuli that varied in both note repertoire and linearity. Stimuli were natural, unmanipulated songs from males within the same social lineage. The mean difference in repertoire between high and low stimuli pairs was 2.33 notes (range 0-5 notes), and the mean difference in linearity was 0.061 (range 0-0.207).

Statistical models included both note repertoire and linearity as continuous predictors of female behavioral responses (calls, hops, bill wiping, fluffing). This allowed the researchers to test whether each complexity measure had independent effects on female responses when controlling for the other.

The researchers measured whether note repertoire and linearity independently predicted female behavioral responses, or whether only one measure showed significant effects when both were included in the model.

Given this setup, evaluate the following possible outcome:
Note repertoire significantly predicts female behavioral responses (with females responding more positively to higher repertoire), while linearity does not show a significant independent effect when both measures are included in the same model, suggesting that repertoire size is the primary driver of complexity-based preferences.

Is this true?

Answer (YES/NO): NO